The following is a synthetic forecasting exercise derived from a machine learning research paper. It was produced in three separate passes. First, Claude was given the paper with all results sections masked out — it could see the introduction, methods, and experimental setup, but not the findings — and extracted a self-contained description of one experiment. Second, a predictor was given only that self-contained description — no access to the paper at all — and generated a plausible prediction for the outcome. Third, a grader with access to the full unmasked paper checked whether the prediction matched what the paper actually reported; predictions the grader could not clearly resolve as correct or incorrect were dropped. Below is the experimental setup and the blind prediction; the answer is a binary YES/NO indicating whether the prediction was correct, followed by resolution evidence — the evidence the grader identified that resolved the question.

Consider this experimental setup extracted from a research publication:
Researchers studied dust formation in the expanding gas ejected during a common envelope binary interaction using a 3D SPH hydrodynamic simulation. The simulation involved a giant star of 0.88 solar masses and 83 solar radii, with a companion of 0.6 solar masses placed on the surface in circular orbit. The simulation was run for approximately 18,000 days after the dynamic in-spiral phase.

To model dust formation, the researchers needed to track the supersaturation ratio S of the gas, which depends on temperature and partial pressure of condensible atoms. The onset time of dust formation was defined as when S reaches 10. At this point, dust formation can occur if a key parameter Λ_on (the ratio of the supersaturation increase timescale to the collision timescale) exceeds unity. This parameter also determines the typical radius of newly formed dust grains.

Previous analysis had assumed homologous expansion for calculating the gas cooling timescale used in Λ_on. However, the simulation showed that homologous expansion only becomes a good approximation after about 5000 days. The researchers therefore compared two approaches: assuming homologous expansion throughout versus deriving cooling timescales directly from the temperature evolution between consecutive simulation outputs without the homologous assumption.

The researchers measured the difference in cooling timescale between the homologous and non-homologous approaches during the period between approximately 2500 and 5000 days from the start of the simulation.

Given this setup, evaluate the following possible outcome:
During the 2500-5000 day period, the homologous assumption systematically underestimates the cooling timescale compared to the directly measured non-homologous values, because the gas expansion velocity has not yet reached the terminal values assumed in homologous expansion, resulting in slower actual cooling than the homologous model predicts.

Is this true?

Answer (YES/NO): NO